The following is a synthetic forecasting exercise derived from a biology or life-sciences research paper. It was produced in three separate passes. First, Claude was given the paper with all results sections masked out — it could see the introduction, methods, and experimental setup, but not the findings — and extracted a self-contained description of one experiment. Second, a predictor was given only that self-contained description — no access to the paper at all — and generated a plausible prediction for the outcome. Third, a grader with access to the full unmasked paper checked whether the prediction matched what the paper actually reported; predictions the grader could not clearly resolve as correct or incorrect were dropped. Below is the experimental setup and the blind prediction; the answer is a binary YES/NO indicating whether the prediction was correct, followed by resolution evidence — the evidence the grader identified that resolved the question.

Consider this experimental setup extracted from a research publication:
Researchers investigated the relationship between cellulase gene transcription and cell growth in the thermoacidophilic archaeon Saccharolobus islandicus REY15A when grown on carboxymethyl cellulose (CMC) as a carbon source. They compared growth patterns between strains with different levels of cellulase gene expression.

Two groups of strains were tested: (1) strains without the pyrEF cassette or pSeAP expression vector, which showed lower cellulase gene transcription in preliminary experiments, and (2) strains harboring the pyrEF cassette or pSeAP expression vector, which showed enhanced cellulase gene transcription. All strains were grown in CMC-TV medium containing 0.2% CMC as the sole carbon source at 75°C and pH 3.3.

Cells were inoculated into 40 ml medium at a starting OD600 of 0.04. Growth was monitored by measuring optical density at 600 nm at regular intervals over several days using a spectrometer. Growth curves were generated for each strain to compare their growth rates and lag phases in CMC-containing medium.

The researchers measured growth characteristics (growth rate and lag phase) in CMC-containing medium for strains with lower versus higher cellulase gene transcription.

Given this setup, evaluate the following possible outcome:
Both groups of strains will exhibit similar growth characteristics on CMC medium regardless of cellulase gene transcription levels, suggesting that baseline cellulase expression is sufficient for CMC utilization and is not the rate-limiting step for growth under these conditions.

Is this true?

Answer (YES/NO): NO